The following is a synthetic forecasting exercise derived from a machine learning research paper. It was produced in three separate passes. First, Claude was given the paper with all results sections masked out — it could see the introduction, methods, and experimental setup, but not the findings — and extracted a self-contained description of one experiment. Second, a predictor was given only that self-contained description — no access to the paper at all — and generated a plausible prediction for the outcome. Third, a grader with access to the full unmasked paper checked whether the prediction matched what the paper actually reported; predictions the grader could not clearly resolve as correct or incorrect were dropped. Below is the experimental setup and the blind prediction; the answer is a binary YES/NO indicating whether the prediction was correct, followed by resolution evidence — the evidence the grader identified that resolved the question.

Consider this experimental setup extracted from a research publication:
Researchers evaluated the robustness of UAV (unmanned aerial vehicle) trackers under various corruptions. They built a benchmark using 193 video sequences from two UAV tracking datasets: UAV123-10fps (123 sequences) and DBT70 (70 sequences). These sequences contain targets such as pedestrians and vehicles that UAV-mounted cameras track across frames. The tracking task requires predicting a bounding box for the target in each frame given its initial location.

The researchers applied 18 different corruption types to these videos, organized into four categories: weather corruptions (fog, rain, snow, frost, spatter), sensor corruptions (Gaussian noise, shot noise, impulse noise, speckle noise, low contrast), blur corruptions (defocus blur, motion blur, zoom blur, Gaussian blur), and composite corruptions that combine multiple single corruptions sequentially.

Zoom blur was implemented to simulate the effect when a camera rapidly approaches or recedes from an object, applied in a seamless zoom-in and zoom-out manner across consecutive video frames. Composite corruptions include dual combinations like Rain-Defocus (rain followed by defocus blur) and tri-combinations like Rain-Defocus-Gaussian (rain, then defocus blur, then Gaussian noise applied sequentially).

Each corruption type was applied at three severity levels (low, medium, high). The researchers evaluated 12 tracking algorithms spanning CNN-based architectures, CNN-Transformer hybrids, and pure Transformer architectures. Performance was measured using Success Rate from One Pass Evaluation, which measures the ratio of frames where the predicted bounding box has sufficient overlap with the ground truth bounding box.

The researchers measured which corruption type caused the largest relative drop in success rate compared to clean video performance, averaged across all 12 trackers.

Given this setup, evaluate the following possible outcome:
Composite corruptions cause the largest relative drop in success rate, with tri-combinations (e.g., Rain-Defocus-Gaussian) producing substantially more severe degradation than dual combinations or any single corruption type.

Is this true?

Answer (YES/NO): NO